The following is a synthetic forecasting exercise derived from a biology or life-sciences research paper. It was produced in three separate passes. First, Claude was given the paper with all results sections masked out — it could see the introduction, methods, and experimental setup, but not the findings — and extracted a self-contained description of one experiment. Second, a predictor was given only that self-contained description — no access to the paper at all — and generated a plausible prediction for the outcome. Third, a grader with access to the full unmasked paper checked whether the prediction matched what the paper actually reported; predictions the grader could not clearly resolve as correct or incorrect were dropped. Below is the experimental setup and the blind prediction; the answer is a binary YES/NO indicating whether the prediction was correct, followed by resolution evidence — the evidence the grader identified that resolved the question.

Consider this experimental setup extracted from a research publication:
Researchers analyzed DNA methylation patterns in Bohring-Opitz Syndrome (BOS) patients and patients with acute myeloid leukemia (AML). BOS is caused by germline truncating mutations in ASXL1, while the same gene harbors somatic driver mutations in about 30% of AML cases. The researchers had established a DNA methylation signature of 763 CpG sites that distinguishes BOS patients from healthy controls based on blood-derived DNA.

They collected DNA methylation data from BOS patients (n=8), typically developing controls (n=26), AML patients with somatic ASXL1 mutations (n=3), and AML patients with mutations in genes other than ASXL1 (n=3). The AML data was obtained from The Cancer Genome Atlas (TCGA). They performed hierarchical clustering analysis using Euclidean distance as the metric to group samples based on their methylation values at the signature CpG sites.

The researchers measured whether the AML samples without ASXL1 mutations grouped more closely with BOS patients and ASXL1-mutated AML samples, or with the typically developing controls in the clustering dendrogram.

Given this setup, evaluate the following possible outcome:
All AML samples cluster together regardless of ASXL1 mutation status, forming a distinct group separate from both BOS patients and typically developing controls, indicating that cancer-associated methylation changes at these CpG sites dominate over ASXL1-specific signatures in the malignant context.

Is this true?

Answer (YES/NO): NO